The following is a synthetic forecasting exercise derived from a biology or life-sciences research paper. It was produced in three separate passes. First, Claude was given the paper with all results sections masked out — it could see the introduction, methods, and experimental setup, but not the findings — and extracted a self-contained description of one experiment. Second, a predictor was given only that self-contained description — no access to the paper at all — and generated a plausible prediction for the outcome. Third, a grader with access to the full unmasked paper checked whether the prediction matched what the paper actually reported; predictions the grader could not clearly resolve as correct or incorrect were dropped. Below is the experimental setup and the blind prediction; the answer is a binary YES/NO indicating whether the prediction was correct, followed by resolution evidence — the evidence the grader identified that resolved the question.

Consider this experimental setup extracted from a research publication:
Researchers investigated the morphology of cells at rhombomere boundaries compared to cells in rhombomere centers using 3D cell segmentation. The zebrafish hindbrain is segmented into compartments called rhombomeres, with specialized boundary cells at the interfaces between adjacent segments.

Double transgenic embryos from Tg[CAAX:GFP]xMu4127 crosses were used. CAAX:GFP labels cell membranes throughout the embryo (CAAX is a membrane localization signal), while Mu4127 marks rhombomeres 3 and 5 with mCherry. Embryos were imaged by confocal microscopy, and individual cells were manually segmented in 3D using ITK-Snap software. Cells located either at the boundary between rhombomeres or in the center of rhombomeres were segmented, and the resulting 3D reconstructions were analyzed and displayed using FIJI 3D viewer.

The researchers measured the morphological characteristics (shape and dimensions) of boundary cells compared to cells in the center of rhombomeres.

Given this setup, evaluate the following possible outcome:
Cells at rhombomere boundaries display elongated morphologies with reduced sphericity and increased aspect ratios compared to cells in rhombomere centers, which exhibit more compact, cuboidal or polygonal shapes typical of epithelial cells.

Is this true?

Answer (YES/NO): NO